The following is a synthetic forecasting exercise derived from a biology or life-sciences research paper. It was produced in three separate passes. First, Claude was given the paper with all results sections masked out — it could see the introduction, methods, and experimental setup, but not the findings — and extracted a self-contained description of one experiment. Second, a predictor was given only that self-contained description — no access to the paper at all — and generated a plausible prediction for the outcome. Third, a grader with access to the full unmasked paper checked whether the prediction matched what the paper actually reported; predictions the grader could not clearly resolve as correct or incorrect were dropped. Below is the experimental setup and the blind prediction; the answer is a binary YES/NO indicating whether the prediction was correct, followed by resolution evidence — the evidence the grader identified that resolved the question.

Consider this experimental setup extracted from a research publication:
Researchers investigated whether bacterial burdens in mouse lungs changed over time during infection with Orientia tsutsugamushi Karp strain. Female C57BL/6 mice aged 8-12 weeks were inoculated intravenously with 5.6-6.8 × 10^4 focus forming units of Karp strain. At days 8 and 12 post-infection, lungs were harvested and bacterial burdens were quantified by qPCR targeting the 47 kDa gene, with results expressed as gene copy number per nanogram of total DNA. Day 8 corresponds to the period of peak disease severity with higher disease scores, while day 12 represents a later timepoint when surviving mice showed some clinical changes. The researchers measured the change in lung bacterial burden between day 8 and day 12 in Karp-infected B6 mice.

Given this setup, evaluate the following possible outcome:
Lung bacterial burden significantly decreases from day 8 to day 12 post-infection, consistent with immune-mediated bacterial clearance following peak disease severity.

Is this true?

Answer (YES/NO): YES